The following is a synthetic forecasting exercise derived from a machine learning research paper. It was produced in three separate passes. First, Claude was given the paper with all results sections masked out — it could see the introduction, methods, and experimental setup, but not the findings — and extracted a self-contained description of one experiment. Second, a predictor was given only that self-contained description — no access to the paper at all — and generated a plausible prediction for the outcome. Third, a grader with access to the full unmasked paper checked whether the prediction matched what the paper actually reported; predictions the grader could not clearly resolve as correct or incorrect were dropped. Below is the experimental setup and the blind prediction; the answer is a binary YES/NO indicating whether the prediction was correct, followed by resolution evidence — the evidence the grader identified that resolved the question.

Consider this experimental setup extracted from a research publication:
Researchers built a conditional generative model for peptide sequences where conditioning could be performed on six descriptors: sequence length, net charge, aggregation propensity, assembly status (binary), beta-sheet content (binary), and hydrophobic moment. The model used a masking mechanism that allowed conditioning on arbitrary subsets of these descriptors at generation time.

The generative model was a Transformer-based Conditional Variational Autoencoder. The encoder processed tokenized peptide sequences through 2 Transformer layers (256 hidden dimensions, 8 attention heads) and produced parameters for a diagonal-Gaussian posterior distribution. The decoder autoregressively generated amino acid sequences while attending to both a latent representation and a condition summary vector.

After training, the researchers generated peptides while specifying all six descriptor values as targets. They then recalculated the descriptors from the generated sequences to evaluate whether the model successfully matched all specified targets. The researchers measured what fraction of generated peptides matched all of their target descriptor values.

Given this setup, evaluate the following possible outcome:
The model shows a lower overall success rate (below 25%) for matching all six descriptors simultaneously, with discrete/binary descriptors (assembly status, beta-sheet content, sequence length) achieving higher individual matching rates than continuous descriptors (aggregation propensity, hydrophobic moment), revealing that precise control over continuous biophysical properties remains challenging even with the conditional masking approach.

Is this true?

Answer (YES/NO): NO